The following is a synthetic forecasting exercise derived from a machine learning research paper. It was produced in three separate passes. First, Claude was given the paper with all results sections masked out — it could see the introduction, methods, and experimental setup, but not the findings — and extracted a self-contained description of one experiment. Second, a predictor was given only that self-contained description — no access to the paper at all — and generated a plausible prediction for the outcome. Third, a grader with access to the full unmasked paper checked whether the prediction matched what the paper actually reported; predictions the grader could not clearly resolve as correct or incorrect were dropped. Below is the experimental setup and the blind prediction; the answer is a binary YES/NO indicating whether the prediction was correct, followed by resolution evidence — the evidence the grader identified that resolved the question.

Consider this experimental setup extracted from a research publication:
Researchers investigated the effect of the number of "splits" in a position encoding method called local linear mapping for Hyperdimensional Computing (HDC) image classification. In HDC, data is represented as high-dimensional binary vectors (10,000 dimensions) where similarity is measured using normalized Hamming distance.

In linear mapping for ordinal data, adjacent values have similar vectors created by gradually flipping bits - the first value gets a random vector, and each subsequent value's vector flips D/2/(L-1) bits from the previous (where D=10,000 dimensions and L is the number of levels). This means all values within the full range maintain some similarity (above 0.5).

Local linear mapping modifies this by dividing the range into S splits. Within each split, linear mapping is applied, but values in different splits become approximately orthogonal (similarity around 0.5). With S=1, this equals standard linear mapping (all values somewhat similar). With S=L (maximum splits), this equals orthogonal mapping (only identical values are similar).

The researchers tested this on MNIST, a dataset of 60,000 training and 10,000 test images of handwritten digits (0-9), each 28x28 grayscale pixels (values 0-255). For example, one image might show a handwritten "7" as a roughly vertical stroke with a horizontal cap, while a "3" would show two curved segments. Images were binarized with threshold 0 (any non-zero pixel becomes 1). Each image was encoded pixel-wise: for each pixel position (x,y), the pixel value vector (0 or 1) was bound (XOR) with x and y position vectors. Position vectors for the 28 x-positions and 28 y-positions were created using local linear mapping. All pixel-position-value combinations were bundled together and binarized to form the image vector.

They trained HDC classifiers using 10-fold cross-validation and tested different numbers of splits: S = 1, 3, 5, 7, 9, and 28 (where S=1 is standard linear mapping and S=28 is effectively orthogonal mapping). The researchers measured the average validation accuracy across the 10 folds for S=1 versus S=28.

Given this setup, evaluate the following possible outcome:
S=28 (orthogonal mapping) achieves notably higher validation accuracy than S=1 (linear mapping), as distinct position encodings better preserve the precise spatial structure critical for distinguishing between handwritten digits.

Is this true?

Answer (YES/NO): YES